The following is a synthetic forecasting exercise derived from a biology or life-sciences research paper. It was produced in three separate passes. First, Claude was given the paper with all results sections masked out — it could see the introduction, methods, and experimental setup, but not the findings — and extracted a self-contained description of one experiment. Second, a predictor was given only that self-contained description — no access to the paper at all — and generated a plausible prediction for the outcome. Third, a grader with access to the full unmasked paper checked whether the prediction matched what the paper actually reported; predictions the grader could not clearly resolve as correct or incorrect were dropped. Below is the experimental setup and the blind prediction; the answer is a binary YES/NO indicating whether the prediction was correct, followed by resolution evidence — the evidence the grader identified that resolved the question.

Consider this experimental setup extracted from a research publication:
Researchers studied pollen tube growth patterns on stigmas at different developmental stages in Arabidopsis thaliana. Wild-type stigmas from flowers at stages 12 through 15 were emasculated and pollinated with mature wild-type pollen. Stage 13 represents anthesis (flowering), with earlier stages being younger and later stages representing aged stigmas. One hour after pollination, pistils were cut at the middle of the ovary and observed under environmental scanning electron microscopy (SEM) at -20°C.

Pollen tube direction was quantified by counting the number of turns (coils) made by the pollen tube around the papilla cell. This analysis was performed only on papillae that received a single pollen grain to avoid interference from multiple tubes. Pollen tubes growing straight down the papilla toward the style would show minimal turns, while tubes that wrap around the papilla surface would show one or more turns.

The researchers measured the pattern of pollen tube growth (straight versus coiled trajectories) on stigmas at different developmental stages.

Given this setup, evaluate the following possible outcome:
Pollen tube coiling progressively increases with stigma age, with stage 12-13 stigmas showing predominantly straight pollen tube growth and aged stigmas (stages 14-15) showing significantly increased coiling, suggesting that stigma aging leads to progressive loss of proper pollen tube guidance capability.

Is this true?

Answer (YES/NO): YES